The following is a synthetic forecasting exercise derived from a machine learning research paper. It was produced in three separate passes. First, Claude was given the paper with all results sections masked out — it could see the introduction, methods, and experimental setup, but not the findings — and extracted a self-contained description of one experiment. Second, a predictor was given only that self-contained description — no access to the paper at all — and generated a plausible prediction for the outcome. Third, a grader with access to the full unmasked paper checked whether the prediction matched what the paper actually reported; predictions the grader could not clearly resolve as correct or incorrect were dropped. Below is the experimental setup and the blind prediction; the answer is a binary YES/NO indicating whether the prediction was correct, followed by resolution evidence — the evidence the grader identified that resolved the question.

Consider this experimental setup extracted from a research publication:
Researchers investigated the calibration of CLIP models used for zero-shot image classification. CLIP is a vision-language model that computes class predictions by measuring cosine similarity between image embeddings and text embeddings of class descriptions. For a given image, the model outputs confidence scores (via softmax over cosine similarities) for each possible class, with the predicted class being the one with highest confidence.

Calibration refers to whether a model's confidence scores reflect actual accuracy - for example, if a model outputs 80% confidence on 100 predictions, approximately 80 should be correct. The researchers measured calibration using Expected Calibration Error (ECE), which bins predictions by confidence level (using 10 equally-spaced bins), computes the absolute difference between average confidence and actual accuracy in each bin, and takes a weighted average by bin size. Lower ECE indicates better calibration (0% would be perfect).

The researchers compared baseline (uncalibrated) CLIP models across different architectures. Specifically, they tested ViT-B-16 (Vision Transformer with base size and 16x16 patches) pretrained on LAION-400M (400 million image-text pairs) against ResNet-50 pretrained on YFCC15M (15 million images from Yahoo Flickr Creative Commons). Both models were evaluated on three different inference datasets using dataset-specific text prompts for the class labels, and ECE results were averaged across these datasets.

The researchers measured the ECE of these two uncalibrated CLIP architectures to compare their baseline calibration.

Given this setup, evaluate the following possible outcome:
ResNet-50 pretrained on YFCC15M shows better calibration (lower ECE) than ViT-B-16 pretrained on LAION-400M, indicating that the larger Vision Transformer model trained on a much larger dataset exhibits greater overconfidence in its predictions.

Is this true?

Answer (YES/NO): NO